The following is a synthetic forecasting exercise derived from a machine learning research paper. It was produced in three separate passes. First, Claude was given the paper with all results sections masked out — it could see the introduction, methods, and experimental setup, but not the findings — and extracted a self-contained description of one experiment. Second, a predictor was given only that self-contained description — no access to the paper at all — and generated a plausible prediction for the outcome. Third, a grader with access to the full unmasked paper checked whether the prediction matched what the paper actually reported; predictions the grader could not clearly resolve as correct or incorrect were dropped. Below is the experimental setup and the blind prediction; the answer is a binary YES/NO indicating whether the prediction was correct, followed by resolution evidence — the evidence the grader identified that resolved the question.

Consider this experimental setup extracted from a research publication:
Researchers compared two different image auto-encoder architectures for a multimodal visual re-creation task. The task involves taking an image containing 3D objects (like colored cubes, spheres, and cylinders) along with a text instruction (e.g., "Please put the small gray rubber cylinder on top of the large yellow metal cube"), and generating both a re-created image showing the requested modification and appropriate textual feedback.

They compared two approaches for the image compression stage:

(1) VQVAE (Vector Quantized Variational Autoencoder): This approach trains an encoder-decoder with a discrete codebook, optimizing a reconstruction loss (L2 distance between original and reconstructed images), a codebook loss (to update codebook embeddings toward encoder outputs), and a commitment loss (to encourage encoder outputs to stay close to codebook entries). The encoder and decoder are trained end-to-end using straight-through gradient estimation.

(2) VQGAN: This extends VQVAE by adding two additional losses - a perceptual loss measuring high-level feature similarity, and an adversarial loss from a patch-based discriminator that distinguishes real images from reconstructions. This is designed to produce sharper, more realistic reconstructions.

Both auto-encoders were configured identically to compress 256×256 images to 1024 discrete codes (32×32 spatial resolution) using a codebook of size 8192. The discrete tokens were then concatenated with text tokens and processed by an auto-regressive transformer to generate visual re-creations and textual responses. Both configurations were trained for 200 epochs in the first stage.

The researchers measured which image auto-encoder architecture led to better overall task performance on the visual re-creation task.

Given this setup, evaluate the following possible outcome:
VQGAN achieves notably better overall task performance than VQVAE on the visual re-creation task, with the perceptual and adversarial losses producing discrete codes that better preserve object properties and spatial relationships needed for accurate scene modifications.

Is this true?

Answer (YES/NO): NO